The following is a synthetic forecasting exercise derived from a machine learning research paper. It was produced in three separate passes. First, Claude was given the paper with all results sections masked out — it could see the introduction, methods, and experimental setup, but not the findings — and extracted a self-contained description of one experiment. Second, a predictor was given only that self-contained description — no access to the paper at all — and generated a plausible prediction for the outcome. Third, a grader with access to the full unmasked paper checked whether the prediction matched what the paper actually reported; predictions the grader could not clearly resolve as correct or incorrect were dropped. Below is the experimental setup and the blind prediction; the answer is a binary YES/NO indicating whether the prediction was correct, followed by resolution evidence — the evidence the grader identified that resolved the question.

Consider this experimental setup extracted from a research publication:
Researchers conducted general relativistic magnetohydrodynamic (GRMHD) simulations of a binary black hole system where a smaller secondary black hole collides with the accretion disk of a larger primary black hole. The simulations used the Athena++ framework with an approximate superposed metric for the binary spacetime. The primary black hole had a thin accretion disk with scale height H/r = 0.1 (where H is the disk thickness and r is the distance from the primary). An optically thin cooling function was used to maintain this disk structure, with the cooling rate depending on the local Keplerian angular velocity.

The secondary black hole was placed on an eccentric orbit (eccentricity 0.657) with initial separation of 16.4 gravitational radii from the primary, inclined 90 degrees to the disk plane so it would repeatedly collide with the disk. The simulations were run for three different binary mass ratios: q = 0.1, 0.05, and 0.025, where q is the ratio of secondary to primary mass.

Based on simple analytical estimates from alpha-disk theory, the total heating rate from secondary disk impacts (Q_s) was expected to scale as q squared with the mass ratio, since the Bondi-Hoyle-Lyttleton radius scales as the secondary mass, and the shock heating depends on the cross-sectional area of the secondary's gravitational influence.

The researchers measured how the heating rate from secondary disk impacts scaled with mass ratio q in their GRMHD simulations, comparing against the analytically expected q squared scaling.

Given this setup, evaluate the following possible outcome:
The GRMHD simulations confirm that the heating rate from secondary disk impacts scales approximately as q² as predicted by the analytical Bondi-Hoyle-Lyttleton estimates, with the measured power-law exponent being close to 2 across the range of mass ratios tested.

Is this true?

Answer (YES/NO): NO